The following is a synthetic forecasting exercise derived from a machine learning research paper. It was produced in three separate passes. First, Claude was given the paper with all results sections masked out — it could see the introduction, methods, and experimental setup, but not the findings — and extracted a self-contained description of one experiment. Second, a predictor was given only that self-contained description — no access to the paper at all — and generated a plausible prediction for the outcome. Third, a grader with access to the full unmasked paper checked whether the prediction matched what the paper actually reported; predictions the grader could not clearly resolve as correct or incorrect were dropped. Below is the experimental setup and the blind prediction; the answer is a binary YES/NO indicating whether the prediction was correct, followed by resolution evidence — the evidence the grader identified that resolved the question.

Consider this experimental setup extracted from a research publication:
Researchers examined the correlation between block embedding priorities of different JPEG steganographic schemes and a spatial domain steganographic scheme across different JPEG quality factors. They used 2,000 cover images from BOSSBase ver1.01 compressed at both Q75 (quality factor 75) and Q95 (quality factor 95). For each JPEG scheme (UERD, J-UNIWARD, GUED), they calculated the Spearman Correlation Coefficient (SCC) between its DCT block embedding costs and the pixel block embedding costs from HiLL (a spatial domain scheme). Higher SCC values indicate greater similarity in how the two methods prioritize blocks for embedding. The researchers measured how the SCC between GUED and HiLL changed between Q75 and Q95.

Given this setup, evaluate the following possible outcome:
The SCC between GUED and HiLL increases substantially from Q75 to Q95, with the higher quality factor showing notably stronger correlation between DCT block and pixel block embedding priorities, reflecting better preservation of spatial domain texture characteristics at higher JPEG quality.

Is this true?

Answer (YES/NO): NO